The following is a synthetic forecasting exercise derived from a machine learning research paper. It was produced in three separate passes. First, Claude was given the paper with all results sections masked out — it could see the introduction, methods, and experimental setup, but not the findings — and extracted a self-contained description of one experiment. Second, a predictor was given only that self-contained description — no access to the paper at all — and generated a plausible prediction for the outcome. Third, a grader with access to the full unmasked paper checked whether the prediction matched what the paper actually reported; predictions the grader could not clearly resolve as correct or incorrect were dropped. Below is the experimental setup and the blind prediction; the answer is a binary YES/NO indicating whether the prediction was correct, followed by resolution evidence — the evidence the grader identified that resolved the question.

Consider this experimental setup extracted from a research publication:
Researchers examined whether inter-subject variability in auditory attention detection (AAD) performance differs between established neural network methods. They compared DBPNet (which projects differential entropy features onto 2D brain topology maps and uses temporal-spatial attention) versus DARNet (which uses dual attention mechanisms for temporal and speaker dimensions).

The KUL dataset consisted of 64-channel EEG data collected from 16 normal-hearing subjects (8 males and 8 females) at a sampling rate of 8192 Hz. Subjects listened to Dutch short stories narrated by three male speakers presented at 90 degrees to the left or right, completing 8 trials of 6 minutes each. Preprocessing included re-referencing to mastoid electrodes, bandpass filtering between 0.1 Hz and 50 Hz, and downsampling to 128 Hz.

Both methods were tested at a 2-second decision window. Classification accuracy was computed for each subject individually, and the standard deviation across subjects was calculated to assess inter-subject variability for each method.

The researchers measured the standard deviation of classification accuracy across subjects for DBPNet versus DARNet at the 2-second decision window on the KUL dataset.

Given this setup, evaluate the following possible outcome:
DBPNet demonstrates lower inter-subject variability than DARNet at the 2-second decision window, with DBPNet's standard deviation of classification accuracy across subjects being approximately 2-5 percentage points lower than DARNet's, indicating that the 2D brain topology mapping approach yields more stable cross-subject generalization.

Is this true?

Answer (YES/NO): NO